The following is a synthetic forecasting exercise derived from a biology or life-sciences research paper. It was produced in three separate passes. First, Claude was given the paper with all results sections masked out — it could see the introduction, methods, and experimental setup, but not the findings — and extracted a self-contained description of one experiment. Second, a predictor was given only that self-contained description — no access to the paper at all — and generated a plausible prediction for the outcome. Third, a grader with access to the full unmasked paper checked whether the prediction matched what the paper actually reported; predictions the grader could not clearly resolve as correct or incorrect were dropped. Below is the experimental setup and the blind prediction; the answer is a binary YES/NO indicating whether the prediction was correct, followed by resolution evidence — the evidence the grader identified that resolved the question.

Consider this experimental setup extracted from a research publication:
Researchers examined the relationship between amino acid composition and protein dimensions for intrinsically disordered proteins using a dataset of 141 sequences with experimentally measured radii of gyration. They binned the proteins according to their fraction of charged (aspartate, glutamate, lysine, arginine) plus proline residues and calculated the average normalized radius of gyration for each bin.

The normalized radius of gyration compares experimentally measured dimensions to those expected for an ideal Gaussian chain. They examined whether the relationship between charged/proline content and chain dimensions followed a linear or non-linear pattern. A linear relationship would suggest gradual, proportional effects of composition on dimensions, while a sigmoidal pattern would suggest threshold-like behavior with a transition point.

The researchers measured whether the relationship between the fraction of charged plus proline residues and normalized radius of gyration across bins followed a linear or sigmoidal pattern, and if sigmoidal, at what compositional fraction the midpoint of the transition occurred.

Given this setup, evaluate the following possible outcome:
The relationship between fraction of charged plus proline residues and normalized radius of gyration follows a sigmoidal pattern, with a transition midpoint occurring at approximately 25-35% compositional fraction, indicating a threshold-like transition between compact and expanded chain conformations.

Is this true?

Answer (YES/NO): YES